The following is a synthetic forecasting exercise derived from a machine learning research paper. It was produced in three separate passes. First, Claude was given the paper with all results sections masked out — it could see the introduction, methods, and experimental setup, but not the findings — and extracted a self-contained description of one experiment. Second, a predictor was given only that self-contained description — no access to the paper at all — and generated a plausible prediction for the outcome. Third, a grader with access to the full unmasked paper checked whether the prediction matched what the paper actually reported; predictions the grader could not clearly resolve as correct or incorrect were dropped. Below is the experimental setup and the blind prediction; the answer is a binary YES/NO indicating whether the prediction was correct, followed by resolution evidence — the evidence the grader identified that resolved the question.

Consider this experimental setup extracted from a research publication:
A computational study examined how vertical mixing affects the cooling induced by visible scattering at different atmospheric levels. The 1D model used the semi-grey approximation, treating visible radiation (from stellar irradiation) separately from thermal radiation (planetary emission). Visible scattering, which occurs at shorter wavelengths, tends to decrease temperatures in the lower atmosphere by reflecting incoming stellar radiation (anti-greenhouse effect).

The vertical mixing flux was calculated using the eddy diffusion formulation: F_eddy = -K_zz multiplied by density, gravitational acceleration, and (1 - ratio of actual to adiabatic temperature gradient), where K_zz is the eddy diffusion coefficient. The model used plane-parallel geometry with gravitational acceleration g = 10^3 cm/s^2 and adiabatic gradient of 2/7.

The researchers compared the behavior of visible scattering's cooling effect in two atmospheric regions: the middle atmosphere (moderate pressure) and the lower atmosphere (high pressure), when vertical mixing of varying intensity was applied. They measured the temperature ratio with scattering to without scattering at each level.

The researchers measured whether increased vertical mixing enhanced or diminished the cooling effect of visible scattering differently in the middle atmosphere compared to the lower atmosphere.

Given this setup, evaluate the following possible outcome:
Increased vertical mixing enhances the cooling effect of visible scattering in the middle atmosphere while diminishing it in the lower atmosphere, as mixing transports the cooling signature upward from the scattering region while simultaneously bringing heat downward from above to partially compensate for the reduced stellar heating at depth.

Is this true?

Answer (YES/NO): NO